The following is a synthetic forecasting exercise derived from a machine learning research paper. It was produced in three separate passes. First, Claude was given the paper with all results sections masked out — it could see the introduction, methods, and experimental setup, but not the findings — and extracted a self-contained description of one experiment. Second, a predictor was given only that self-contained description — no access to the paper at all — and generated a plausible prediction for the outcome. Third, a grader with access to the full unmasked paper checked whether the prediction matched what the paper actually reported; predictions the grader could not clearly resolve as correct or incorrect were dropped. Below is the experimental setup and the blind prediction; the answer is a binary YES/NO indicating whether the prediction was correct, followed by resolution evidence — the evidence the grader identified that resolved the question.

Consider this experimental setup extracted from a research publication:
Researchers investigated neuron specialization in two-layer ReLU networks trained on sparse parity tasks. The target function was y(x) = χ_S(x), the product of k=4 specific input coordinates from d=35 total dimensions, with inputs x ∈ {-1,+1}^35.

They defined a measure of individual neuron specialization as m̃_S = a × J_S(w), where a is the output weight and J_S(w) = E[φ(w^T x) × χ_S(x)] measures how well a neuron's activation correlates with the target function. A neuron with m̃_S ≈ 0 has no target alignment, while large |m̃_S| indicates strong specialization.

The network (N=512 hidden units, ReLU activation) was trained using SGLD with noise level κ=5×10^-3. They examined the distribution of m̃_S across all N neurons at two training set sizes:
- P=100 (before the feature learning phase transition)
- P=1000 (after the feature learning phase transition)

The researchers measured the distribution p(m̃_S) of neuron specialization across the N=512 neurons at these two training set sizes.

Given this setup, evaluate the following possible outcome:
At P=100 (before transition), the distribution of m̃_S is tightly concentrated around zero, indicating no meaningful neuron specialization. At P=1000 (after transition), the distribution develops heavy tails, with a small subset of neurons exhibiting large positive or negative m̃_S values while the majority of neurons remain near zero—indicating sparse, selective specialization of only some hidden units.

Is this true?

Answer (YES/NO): YES